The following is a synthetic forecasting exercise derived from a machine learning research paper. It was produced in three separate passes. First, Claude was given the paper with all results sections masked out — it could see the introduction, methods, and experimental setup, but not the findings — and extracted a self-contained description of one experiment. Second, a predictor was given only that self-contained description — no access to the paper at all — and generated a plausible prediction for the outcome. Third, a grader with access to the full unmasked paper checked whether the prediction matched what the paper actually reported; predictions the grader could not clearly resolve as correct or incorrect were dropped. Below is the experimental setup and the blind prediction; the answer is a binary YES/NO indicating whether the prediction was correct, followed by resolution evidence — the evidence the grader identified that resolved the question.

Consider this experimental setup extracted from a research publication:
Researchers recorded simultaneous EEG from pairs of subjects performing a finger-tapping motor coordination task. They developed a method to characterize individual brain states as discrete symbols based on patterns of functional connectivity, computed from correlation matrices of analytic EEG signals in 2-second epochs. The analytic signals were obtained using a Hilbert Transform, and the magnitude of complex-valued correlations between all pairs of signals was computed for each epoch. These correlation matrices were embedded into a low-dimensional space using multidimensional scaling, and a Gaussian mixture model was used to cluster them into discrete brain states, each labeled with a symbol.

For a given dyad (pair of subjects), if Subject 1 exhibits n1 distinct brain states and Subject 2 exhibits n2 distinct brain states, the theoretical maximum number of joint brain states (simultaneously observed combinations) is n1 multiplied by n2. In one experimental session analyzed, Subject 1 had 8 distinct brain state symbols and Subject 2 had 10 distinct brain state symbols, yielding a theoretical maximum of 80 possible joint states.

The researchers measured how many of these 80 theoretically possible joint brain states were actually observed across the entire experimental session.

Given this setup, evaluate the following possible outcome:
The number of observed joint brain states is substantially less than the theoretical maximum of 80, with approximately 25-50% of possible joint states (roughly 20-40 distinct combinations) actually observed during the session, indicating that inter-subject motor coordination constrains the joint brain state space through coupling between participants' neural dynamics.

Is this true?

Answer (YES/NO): NO